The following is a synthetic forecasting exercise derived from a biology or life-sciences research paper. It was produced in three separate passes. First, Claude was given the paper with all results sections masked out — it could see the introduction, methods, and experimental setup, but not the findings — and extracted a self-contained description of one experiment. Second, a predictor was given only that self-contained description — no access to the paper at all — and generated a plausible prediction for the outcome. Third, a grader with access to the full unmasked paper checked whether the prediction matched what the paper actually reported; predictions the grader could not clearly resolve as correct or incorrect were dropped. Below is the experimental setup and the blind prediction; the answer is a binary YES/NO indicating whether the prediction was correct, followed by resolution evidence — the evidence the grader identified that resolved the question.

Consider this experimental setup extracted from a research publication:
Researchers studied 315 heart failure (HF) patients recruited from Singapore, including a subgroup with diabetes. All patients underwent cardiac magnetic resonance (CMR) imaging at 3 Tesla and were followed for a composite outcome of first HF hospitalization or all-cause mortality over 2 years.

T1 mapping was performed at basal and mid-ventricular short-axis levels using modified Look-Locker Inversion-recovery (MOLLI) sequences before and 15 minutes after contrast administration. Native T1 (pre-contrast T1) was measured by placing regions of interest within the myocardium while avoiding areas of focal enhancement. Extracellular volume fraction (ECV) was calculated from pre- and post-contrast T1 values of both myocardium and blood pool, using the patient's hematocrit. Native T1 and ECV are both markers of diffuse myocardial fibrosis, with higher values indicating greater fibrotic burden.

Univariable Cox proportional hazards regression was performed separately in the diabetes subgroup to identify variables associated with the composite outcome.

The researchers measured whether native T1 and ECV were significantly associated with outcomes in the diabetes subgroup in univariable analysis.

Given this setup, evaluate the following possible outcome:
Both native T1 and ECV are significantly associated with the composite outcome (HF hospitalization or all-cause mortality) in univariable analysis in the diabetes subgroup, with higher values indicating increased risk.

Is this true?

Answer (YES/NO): NO